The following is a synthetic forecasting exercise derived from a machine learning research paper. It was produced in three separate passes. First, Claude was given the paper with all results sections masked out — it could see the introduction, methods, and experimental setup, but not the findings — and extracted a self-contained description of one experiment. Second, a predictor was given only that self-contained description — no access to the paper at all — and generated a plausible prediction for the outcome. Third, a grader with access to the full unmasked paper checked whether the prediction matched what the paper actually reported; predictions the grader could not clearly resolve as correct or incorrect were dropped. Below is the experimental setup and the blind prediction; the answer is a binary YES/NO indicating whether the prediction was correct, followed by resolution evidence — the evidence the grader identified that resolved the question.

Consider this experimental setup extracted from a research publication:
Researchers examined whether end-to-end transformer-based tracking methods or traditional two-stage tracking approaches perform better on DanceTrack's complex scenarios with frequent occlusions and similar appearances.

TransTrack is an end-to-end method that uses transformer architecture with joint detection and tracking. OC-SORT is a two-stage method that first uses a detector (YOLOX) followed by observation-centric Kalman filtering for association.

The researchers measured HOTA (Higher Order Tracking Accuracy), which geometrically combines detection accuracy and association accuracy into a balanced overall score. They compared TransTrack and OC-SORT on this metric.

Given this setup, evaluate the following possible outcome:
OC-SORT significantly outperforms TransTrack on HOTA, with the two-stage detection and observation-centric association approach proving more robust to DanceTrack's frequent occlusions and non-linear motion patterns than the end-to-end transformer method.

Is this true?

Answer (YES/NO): YES